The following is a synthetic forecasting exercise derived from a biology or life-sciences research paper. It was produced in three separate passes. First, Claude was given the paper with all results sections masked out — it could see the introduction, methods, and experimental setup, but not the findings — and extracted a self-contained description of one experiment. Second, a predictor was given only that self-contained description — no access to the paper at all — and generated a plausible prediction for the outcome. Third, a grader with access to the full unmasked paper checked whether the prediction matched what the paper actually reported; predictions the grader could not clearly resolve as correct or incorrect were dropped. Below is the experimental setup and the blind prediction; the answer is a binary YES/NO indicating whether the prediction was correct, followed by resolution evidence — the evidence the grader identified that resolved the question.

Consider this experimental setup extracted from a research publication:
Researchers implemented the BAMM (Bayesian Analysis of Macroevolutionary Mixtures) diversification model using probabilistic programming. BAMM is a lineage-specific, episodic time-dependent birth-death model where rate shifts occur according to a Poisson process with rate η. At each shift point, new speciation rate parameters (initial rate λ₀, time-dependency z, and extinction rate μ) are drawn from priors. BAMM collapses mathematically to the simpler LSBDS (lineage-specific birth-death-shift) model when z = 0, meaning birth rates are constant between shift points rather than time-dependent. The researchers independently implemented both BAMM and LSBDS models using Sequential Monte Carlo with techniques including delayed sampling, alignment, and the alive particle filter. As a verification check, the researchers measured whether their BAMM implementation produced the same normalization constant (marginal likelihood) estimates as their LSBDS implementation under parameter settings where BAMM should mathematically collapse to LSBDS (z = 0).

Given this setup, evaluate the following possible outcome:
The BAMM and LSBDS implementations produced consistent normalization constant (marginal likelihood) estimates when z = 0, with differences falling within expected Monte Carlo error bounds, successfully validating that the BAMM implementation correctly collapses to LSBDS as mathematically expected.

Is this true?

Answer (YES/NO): YES